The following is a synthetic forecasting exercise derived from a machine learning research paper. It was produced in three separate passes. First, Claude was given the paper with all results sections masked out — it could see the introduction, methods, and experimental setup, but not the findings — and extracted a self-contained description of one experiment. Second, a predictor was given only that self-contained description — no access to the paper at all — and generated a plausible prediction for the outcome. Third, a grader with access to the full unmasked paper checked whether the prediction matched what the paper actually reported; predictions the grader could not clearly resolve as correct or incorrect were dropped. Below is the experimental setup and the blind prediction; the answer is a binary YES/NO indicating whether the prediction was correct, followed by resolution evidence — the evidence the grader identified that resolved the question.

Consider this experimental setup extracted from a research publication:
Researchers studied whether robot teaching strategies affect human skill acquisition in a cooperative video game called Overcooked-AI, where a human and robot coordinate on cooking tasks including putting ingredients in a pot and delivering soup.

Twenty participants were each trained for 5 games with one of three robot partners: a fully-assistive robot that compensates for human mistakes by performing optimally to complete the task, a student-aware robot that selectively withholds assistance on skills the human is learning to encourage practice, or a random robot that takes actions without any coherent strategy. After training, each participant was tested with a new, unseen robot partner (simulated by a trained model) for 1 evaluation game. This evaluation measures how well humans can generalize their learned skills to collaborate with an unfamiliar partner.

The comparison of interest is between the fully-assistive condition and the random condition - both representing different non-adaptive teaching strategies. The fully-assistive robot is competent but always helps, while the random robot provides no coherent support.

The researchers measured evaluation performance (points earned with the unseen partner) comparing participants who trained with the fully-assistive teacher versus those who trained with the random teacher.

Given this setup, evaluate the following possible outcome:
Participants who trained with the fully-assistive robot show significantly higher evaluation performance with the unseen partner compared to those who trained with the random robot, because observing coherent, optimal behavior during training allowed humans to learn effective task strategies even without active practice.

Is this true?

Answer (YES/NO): NO